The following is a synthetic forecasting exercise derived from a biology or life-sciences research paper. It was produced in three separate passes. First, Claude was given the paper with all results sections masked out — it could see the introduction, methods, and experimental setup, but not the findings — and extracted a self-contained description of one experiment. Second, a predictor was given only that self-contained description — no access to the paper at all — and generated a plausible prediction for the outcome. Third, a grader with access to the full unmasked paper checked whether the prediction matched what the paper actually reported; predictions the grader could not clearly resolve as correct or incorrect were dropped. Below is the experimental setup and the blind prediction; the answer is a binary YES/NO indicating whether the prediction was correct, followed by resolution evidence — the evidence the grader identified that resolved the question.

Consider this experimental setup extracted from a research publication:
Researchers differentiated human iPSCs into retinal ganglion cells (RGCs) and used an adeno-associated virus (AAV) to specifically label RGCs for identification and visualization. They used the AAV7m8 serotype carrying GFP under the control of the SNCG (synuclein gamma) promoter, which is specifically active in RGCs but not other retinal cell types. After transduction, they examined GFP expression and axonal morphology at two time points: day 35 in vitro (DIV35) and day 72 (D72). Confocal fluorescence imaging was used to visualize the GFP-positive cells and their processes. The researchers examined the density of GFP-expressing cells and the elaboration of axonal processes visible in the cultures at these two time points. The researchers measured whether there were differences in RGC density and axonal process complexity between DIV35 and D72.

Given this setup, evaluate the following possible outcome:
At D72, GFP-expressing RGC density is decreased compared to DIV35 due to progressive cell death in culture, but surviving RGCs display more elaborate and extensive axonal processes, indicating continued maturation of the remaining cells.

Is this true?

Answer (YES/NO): NO